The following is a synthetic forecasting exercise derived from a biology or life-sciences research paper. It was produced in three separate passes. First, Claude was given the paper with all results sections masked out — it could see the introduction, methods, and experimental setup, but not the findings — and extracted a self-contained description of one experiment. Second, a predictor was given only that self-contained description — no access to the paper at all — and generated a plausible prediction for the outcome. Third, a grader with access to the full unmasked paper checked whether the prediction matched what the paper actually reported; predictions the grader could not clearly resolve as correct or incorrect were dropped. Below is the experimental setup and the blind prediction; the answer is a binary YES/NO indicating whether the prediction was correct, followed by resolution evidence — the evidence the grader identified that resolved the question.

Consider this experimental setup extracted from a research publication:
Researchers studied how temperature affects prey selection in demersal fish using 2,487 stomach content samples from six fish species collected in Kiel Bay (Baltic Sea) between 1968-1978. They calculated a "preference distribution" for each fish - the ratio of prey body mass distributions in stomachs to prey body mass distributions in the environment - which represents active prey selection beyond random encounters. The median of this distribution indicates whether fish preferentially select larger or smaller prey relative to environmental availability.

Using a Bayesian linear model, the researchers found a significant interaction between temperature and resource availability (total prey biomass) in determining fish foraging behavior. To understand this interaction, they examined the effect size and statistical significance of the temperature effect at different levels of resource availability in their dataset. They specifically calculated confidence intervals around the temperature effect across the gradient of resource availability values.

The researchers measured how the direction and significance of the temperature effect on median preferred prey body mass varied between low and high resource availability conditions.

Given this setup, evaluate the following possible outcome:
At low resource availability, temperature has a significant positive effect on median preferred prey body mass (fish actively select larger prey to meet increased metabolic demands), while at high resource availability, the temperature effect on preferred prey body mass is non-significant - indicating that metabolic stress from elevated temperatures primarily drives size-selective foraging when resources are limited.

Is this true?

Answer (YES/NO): NO